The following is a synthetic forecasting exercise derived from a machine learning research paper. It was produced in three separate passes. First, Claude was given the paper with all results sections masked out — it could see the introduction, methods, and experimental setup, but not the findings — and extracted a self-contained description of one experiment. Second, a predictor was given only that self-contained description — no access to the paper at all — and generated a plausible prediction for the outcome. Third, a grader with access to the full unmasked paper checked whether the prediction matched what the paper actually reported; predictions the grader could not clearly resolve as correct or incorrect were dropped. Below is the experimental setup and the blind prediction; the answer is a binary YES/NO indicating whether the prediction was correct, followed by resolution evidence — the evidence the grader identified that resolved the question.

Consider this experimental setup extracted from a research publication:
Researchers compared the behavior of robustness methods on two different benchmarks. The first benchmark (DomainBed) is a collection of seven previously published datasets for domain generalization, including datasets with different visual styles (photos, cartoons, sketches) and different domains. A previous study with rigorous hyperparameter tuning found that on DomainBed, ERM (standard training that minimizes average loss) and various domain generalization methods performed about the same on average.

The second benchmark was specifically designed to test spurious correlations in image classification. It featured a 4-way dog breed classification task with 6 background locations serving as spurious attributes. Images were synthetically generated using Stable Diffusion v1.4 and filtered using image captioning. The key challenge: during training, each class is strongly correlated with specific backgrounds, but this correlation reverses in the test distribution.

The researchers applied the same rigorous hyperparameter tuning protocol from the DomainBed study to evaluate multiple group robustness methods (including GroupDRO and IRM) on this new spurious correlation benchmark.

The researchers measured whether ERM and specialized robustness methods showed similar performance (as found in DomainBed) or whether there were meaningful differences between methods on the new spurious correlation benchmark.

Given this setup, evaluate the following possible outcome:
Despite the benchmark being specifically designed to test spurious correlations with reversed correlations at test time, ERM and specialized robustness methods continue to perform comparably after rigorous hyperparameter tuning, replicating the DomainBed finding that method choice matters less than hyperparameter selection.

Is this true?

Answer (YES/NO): NO